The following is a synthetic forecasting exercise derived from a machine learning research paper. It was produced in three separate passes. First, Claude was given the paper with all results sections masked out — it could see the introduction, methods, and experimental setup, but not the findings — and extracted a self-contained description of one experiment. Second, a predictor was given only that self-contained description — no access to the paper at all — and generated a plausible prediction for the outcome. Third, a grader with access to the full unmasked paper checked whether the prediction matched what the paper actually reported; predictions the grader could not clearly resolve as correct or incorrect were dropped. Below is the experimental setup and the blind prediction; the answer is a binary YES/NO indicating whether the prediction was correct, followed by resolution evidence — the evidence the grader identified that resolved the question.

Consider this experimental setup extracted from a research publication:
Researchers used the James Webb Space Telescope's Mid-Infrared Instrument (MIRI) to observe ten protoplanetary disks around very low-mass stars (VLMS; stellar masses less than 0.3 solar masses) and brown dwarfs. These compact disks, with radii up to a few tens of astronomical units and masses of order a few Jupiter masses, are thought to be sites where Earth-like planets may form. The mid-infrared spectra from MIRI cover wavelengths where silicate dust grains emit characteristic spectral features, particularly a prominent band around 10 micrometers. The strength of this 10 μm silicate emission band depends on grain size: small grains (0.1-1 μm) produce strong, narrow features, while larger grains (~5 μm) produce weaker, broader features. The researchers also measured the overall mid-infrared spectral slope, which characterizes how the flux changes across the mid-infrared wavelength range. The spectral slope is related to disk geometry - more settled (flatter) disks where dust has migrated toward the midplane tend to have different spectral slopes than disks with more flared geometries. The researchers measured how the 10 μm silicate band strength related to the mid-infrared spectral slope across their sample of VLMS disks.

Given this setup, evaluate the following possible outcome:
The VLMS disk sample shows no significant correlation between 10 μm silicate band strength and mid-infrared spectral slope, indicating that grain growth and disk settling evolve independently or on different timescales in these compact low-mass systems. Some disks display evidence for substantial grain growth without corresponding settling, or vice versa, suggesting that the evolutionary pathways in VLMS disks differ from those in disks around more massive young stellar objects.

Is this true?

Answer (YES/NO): NO